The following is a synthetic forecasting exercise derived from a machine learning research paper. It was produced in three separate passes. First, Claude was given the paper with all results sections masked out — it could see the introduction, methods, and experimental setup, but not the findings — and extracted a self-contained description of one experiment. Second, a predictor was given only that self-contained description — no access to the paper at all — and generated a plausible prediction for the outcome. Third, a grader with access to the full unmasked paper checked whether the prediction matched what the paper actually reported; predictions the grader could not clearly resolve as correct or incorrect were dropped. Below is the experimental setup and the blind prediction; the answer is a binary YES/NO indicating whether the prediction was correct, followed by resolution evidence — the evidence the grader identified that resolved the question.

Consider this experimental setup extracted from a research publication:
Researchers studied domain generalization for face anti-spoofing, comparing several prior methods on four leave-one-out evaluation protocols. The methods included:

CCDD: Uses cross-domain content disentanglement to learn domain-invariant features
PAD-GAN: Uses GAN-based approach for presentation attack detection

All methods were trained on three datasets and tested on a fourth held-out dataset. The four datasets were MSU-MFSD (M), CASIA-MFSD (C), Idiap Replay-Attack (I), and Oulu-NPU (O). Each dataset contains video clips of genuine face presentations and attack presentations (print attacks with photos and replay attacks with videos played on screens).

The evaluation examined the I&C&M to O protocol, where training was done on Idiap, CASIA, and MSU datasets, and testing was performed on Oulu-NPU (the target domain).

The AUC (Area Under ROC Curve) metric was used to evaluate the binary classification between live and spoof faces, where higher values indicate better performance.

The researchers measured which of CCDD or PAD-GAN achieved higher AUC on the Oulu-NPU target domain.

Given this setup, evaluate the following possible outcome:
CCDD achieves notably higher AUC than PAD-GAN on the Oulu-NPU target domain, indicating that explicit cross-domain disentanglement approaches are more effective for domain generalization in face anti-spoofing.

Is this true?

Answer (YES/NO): YES